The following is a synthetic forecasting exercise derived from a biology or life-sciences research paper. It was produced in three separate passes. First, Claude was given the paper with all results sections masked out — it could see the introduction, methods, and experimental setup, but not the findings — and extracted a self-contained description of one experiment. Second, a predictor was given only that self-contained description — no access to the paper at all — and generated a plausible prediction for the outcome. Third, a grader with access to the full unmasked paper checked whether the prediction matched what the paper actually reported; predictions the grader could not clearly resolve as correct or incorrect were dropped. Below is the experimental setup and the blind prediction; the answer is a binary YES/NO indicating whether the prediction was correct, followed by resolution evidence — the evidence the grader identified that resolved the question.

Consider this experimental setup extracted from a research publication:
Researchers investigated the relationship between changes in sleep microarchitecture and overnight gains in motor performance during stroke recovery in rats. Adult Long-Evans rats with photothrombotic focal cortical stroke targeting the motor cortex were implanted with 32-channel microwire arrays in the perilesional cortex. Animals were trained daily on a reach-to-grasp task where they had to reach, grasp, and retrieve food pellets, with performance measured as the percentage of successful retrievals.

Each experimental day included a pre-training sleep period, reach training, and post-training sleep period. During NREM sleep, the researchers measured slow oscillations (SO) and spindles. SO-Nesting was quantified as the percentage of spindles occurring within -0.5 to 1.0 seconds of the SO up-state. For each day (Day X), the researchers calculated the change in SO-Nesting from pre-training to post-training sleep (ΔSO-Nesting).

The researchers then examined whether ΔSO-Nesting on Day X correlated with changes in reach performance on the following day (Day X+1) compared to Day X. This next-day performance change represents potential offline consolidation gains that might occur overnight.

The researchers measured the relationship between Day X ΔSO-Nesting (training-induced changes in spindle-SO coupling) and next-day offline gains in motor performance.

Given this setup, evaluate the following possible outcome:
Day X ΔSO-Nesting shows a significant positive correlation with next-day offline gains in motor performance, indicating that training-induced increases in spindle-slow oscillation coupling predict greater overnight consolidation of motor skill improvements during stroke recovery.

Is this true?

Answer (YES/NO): YES